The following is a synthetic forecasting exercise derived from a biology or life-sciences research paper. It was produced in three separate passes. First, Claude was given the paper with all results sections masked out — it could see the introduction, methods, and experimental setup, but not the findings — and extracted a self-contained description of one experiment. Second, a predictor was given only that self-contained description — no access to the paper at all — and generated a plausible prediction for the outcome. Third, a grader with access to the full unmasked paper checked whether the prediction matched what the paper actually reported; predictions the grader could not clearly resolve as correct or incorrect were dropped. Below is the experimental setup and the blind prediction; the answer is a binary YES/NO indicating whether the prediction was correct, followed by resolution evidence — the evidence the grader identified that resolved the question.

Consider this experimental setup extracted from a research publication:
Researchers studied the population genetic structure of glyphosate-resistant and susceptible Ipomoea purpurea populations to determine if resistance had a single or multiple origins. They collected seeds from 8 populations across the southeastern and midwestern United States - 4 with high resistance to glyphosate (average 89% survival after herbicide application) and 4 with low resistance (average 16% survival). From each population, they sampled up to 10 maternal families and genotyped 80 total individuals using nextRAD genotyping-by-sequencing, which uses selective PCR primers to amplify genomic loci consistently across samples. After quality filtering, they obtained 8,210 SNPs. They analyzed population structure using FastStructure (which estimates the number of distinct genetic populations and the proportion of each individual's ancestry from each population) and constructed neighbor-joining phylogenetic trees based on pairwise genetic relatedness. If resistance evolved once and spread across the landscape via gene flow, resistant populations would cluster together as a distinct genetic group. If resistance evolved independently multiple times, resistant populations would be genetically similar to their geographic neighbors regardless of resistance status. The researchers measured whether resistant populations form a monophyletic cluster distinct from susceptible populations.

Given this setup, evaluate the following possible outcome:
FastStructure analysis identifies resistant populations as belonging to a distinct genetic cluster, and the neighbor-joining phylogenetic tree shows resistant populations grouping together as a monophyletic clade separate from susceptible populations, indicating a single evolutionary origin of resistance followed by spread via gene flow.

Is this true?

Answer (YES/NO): NO